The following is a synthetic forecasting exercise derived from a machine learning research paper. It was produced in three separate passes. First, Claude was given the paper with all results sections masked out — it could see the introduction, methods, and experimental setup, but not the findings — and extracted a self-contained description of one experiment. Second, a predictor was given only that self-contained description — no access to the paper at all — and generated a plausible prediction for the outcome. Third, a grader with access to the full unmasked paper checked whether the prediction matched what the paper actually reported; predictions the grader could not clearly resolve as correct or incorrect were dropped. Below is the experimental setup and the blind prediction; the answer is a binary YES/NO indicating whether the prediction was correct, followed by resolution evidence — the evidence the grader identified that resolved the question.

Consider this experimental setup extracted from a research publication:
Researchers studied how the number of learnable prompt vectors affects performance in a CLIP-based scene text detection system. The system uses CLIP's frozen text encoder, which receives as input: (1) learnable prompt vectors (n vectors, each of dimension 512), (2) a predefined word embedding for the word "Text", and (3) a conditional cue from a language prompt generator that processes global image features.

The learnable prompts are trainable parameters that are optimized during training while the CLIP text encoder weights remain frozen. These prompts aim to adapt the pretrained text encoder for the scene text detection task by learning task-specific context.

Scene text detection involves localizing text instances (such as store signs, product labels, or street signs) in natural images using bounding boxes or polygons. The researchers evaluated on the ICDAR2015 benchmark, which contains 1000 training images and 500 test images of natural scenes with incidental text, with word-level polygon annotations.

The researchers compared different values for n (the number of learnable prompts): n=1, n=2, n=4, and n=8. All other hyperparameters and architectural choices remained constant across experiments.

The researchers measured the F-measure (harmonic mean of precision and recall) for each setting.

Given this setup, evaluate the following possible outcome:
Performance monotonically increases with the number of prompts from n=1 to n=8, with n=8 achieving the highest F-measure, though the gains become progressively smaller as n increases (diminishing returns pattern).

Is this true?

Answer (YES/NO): NO